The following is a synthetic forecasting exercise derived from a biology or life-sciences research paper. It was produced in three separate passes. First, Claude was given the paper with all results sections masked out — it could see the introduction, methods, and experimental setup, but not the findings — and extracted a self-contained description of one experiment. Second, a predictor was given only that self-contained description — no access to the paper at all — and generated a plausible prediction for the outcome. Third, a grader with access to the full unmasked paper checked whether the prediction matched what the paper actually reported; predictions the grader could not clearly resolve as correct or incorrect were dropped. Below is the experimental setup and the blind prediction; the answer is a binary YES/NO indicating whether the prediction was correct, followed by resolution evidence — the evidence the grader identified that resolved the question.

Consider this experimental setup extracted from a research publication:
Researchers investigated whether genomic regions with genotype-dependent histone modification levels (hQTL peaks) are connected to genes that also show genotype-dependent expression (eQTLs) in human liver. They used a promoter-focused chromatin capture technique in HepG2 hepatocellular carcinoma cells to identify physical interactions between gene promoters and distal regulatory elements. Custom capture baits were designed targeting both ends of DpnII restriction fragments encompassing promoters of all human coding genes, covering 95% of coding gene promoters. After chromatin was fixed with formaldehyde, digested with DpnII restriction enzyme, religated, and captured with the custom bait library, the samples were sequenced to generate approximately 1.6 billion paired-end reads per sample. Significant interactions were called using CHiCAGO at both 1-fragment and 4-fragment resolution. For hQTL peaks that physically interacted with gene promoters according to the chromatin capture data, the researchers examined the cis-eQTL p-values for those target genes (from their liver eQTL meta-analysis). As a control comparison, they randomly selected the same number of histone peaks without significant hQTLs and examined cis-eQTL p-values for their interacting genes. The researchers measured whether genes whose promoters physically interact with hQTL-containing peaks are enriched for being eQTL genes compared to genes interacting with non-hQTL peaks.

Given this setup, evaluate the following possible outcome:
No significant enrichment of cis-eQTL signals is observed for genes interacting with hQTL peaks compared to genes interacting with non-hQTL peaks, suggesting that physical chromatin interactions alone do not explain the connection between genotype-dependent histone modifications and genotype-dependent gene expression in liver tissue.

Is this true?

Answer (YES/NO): NO